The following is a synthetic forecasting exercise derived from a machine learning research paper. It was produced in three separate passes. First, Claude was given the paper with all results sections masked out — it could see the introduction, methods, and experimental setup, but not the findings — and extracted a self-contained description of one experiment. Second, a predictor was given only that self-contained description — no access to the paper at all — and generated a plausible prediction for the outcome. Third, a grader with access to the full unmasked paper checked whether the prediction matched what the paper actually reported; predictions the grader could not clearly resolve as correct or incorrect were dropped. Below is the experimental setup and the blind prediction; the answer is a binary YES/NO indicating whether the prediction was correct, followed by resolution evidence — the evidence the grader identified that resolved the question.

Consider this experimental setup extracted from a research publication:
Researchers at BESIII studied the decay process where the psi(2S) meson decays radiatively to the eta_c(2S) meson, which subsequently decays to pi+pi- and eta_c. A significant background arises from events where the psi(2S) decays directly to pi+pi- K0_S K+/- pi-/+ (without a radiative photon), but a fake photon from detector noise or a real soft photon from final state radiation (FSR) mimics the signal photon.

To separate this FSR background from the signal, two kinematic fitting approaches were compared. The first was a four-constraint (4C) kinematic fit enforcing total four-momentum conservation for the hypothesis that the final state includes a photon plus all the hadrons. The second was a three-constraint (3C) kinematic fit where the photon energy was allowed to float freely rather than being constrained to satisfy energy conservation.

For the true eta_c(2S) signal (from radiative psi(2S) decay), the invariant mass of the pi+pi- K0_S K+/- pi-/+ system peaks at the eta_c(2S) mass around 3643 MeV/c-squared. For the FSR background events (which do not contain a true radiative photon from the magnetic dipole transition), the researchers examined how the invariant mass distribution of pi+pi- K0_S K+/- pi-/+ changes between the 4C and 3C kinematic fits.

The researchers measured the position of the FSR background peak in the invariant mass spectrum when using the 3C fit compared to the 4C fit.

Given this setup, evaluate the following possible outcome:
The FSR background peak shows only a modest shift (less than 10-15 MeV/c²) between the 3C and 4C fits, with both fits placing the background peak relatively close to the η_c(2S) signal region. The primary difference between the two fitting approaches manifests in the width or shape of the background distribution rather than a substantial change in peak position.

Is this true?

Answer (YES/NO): NO